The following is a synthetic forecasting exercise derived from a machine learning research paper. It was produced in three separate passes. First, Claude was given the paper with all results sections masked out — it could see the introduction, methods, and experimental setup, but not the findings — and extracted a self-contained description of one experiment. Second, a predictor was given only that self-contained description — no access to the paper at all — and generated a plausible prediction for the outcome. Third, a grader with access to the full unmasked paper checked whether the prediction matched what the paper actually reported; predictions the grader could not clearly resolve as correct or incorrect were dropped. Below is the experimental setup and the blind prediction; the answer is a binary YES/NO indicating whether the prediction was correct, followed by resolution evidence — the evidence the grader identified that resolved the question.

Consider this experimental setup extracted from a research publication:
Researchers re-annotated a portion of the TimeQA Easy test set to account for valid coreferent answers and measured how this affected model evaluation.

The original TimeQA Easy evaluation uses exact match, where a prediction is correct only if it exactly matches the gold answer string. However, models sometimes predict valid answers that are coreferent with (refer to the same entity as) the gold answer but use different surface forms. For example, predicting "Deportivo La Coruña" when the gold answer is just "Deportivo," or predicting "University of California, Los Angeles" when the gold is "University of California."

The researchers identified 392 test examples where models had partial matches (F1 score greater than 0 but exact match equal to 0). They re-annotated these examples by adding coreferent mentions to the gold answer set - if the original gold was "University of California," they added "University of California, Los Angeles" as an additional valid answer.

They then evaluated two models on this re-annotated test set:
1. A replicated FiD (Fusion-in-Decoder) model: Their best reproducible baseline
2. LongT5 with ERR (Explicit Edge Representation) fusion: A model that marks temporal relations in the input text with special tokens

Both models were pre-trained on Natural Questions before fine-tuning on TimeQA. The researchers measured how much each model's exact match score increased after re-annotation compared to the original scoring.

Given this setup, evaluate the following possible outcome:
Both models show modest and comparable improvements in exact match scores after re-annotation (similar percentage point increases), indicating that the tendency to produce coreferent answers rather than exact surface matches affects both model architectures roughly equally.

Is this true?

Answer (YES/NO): NO